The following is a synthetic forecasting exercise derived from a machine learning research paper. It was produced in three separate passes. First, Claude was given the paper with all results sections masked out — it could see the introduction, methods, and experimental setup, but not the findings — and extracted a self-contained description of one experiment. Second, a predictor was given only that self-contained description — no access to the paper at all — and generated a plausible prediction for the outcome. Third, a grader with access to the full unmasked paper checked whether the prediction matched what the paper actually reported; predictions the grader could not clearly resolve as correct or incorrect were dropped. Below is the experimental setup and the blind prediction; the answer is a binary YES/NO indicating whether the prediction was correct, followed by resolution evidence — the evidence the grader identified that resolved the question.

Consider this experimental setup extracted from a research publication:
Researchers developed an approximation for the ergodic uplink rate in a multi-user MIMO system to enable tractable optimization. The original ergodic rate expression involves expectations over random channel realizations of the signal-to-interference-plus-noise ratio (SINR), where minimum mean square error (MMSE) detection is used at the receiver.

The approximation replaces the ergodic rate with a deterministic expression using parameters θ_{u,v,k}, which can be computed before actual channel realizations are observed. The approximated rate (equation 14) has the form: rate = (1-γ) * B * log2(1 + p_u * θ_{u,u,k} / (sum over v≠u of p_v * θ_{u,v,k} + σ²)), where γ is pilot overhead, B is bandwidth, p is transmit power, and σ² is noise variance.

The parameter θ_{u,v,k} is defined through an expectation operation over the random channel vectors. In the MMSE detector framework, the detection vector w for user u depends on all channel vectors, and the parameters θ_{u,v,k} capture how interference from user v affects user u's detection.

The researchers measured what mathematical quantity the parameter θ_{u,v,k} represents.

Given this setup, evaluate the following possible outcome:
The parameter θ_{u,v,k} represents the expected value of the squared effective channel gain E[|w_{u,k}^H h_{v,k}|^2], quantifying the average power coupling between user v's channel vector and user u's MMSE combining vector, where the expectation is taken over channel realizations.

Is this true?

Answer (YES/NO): NO